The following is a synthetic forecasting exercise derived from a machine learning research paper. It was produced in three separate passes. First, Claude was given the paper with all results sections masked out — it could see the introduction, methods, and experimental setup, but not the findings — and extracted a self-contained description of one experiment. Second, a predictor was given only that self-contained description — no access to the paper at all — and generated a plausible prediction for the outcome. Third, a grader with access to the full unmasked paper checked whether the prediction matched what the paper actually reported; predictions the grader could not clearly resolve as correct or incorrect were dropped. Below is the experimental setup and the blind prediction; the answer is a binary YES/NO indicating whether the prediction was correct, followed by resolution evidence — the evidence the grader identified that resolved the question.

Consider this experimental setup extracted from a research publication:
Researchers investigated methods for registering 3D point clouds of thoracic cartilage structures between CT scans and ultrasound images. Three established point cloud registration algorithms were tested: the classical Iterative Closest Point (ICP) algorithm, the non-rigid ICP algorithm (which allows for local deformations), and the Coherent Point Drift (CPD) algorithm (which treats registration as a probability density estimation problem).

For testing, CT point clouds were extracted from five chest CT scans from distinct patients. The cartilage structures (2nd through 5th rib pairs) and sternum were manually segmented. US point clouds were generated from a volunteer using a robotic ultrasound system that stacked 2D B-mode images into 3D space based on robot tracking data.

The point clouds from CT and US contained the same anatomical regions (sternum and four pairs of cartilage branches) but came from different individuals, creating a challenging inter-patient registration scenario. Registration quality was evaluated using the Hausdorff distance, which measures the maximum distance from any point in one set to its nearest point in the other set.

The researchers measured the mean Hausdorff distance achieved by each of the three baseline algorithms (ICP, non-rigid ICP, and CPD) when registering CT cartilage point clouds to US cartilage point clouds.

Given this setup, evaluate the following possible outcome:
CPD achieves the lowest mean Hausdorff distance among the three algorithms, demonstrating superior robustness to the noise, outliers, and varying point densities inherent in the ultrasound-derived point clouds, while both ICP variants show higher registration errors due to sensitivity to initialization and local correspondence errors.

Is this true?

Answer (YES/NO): NO